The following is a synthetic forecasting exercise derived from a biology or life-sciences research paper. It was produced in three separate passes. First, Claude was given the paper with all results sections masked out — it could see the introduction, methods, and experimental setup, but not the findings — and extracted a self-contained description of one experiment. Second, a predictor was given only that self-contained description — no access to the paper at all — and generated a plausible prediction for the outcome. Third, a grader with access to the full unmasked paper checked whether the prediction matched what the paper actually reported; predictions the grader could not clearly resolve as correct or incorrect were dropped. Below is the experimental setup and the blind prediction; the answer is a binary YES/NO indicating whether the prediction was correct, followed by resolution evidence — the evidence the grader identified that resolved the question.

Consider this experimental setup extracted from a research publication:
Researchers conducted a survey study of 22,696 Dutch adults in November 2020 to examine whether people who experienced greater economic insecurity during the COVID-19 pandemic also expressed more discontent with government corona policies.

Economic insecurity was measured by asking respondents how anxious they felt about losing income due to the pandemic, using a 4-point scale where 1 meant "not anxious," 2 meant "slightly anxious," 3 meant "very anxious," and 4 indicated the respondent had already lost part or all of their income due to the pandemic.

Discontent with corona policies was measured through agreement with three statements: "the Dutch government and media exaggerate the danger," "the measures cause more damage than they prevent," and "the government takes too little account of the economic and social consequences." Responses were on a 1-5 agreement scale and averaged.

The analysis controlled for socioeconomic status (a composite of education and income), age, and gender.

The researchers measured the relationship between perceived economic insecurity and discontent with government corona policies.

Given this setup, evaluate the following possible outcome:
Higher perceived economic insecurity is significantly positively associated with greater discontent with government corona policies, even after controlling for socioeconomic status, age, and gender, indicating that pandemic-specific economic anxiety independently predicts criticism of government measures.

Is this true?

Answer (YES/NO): YES